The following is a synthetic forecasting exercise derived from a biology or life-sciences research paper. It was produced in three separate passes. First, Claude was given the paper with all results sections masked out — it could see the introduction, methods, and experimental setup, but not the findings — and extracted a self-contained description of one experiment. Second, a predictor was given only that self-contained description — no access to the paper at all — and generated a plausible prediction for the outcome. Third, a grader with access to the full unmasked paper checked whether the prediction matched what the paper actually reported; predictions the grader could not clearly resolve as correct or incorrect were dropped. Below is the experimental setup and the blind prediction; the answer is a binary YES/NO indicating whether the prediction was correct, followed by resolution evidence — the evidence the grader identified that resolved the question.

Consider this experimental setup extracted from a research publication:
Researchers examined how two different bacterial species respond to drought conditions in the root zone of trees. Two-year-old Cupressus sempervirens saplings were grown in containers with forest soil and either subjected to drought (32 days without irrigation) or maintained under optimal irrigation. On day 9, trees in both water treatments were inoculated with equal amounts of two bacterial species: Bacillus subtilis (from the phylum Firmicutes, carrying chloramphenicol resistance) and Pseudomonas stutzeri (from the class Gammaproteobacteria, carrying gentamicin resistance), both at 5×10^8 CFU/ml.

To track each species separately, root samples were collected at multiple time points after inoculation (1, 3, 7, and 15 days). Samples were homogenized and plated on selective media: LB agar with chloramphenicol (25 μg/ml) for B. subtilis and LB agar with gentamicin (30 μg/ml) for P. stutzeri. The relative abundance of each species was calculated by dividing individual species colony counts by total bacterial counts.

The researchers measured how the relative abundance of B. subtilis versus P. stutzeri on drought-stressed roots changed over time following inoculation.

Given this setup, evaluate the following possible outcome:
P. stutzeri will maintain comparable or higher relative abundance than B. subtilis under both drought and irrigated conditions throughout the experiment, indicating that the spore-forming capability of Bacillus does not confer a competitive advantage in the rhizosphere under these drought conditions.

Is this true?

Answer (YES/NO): NO